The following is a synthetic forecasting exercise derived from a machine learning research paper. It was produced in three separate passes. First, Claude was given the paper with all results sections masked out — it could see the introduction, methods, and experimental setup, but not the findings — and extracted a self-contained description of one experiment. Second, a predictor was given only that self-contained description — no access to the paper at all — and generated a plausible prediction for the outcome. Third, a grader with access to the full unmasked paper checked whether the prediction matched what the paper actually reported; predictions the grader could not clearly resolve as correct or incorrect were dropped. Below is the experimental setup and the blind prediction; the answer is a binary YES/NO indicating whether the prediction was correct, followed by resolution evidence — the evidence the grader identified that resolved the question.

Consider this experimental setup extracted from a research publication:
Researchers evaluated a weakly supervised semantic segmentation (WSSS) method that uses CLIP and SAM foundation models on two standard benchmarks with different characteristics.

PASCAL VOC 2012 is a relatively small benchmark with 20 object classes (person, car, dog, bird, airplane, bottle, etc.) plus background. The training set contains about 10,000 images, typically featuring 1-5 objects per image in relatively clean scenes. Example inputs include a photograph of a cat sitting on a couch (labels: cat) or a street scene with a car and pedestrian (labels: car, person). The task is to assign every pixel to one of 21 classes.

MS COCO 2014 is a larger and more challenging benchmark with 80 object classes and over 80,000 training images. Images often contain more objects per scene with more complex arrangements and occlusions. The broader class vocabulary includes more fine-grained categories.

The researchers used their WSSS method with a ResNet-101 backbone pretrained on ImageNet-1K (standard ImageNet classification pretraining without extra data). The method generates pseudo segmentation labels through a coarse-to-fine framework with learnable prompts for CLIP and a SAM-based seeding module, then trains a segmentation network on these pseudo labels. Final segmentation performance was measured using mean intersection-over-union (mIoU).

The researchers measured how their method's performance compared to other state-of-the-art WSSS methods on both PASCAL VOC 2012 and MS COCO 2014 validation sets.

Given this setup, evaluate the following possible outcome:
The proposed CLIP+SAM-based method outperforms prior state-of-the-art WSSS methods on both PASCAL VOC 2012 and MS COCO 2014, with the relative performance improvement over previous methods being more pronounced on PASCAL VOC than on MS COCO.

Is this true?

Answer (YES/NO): NO